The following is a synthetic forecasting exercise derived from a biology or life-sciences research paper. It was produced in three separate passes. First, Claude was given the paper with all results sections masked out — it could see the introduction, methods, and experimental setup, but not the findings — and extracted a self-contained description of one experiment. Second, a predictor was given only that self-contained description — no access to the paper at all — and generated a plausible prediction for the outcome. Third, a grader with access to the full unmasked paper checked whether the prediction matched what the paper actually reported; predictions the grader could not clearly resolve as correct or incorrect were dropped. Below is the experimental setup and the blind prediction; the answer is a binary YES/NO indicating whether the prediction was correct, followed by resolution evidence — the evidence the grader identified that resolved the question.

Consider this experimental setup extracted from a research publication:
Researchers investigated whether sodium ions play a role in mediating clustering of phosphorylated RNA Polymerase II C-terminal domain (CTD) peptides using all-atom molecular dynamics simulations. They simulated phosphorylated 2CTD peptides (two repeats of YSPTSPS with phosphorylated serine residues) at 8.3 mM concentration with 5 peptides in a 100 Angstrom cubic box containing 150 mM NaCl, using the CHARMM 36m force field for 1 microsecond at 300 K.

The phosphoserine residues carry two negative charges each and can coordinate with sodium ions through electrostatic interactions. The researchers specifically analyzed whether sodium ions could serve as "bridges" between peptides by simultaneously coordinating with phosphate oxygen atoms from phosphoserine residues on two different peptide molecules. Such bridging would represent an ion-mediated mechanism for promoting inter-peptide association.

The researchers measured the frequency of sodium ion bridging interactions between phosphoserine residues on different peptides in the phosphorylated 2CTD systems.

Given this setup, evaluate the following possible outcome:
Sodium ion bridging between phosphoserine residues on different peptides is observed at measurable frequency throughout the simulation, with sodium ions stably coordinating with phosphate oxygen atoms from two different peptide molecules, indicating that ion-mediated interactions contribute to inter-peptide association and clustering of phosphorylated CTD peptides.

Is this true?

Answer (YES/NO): YES